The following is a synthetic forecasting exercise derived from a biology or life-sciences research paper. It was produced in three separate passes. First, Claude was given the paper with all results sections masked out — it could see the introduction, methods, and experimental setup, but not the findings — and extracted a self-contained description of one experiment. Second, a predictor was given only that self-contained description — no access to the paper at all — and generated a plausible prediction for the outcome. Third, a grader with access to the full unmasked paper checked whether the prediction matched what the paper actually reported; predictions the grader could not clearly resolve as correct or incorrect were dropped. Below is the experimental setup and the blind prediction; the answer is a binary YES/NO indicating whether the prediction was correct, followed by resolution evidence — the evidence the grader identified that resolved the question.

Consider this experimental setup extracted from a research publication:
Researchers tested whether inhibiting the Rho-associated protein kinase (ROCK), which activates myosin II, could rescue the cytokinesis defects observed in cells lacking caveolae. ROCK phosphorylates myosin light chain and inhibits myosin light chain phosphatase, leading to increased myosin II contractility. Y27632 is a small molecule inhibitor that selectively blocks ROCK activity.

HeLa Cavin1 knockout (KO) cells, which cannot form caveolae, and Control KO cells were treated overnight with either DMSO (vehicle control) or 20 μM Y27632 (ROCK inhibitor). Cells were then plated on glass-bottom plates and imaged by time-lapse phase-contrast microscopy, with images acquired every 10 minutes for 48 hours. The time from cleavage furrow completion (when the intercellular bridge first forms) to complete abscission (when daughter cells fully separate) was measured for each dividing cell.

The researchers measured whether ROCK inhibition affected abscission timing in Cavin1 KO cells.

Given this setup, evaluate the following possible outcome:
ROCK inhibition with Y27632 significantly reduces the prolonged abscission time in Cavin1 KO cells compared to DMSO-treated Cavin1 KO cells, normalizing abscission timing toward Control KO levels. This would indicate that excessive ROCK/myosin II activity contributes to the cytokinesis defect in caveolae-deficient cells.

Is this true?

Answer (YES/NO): YES